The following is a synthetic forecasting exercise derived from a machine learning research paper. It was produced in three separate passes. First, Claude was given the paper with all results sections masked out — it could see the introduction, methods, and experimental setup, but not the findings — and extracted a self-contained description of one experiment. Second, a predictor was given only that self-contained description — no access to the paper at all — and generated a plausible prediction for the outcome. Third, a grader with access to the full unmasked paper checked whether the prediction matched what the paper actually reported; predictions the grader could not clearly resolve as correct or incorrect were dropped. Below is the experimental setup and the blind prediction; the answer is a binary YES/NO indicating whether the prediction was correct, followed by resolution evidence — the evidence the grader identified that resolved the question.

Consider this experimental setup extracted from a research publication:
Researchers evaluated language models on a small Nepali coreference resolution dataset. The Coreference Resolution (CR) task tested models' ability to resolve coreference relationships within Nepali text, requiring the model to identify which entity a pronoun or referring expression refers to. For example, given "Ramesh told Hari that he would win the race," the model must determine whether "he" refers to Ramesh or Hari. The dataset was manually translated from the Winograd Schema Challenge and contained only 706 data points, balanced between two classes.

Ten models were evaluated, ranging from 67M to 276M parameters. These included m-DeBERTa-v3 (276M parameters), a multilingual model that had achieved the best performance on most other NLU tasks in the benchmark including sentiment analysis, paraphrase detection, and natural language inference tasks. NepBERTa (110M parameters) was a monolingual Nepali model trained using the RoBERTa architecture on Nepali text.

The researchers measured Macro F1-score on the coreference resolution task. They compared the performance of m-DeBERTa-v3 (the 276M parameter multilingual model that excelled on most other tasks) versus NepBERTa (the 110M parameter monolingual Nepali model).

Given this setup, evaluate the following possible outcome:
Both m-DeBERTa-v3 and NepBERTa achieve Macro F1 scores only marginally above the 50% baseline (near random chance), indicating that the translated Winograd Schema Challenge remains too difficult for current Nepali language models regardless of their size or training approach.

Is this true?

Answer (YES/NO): NO